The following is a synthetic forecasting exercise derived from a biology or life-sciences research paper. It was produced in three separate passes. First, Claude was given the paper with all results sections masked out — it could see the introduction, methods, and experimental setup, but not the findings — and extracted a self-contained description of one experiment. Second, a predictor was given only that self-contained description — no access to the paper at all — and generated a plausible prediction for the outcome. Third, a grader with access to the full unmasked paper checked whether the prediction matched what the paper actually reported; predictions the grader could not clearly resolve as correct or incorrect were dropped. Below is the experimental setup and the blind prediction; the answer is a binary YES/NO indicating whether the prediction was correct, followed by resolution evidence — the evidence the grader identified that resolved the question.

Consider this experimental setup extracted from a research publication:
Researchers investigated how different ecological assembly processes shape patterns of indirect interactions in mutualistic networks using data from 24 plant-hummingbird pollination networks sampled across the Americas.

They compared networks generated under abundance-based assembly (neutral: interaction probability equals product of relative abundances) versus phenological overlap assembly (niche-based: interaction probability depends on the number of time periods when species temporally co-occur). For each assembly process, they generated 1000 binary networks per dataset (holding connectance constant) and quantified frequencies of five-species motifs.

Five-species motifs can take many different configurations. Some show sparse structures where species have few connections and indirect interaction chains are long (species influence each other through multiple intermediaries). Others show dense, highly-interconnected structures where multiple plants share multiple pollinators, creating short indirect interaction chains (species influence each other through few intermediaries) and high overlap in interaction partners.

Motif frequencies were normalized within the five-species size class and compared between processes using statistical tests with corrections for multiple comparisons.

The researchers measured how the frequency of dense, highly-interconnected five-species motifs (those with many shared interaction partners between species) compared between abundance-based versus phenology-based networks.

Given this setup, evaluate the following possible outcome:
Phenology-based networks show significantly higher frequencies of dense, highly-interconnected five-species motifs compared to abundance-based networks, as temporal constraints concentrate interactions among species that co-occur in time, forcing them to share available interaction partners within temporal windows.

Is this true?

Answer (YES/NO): NO